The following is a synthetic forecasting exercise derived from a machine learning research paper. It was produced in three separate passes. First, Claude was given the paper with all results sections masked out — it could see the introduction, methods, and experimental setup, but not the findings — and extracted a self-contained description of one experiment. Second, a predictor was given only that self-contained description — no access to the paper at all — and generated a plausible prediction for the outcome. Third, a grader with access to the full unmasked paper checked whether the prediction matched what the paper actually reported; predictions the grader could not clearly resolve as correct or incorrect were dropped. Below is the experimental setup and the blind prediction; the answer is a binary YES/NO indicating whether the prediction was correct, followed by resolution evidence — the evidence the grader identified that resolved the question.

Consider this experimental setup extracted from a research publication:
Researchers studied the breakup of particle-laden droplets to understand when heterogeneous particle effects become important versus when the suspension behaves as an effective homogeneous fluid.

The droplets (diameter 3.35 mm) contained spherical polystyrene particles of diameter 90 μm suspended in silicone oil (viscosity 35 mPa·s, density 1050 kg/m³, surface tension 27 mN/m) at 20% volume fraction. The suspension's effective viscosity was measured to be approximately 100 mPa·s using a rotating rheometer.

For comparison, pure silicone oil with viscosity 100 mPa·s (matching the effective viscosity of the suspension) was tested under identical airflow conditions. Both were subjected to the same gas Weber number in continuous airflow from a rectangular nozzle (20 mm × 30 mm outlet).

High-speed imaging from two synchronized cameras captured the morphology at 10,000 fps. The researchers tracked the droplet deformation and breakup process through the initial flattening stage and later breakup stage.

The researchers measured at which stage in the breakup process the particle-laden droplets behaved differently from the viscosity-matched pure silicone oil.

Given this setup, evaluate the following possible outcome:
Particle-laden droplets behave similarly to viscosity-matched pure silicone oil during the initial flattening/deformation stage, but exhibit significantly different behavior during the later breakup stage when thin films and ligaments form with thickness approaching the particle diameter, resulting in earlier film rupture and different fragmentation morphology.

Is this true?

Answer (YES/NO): YES